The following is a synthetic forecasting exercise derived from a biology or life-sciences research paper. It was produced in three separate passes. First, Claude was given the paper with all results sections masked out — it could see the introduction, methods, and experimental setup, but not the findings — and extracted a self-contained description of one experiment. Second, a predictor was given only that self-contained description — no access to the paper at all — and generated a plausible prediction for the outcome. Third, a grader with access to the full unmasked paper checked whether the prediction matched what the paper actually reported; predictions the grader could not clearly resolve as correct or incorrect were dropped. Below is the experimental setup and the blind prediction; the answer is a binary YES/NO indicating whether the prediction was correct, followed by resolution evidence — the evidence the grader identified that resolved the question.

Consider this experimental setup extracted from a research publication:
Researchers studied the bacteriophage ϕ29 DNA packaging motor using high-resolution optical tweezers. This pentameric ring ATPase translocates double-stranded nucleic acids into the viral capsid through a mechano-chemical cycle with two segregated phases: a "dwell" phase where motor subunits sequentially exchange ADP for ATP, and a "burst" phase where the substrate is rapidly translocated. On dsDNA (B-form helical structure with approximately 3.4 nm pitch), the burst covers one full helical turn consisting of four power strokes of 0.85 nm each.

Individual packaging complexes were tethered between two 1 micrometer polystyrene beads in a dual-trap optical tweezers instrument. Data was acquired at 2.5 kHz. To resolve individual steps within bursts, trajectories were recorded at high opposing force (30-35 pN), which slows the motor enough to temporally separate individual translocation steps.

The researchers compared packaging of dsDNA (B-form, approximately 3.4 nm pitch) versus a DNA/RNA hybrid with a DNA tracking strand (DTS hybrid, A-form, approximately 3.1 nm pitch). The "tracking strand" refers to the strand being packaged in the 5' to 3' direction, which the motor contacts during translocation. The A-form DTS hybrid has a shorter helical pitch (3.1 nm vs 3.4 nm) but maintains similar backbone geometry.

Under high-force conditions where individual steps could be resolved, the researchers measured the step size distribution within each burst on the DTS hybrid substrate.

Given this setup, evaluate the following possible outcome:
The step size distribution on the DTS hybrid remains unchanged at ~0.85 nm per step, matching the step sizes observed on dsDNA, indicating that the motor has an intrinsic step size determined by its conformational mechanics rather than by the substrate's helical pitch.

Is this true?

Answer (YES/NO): NO